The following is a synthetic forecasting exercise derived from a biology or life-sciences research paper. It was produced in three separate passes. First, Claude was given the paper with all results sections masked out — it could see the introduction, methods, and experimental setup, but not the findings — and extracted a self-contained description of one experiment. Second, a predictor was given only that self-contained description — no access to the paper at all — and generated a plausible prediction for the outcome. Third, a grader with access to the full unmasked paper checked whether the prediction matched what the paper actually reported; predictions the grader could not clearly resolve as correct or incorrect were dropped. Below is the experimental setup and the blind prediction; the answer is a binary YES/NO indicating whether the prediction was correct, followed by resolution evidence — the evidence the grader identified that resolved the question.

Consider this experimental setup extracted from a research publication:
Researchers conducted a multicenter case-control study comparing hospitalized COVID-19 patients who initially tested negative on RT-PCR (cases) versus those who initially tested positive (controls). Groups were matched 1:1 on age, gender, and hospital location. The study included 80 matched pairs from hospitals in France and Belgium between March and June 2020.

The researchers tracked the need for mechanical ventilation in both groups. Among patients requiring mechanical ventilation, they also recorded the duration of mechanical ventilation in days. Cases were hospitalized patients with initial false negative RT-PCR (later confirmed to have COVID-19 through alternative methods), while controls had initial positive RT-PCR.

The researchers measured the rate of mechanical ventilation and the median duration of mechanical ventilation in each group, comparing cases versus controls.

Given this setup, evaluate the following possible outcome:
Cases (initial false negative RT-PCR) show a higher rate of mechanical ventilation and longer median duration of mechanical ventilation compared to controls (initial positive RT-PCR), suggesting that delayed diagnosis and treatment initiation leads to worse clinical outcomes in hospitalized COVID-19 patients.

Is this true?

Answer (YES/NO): NO